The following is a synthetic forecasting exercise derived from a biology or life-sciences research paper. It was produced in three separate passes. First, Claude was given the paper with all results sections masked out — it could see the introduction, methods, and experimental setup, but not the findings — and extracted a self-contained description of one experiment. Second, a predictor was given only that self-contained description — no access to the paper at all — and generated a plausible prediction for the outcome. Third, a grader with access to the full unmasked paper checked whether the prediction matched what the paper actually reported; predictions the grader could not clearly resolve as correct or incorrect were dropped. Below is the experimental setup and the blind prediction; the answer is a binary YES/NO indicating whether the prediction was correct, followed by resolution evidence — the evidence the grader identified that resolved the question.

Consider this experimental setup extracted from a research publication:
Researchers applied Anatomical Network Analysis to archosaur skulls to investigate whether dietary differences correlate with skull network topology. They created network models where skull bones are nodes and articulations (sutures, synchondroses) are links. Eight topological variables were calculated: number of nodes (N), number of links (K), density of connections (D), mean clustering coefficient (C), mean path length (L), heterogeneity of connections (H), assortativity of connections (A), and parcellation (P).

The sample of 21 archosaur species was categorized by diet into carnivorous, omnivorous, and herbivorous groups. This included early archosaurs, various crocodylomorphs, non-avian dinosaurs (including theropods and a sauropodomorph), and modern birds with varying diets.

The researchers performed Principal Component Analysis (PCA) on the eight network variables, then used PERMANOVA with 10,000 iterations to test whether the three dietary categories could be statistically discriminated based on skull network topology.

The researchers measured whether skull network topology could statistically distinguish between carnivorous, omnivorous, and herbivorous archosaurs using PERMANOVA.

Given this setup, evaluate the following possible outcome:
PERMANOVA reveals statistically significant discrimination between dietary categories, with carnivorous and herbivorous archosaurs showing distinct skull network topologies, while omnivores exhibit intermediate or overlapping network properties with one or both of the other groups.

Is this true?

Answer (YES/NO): NO